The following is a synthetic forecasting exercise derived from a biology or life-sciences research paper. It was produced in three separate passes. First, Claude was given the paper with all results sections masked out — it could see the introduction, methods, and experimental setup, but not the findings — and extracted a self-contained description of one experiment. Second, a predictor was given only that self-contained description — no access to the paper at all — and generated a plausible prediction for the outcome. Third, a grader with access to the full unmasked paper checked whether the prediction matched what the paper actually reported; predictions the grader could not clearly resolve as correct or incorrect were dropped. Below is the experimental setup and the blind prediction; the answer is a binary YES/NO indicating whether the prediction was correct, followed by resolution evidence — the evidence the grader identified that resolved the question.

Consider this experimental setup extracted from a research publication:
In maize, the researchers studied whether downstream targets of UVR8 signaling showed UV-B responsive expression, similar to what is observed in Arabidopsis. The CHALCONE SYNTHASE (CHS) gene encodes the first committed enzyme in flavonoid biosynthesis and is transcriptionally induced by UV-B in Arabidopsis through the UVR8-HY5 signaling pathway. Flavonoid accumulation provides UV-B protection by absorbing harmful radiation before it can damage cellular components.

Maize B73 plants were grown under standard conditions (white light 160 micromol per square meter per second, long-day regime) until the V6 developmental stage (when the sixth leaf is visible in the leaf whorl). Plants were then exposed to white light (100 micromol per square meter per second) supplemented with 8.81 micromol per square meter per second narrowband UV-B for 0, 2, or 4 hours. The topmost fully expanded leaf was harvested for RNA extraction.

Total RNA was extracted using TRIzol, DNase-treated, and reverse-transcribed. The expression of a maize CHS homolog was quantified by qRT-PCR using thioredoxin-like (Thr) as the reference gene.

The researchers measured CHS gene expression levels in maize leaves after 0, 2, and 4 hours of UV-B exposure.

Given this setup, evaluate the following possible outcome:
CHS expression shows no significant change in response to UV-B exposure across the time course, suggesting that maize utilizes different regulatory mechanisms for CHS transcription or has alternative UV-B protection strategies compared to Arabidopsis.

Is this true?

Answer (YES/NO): NO